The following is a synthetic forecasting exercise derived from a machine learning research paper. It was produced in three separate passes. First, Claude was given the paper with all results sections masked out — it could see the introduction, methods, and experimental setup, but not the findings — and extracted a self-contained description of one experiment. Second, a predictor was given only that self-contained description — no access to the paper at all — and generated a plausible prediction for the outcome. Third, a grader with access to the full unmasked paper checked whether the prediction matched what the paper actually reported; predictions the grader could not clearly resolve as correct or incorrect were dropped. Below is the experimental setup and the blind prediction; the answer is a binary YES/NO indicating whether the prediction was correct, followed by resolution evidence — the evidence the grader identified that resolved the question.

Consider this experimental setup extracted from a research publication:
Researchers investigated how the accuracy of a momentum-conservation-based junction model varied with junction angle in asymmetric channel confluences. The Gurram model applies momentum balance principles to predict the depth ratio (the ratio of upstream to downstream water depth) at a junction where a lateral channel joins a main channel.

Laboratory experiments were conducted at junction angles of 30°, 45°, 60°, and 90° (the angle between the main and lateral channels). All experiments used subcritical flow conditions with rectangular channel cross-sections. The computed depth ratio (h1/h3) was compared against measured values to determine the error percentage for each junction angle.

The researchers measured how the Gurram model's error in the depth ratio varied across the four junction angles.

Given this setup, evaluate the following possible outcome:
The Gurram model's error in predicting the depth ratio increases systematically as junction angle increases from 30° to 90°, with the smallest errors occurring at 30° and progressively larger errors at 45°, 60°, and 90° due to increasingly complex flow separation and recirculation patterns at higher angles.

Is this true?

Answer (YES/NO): NO